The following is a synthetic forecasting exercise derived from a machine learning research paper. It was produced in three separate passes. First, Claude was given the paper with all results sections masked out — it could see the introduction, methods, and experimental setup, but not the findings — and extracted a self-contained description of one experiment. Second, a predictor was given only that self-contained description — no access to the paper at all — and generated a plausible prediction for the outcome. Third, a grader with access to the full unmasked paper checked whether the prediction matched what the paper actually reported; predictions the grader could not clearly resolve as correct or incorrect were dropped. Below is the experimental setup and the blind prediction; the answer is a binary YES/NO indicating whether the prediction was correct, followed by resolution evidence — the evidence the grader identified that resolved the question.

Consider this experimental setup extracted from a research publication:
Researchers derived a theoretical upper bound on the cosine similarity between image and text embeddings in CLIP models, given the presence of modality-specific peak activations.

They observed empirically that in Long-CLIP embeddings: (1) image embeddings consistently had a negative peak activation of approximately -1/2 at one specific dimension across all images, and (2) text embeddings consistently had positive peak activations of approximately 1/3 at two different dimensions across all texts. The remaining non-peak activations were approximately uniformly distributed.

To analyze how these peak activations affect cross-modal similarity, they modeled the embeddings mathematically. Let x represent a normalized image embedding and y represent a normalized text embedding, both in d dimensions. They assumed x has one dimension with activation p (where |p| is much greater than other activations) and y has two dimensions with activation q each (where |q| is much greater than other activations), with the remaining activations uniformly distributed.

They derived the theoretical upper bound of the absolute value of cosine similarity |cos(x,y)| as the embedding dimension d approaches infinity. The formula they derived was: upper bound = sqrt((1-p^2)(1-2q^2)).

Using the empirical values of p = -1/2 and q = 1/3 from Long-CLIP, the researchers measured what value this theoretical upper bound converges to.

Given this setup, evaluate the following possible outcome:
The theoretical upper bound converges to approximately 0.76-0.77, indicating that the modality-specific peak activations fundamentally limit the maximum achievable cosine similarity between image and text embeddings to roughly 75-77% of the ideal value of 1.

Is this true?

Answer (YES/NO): YES